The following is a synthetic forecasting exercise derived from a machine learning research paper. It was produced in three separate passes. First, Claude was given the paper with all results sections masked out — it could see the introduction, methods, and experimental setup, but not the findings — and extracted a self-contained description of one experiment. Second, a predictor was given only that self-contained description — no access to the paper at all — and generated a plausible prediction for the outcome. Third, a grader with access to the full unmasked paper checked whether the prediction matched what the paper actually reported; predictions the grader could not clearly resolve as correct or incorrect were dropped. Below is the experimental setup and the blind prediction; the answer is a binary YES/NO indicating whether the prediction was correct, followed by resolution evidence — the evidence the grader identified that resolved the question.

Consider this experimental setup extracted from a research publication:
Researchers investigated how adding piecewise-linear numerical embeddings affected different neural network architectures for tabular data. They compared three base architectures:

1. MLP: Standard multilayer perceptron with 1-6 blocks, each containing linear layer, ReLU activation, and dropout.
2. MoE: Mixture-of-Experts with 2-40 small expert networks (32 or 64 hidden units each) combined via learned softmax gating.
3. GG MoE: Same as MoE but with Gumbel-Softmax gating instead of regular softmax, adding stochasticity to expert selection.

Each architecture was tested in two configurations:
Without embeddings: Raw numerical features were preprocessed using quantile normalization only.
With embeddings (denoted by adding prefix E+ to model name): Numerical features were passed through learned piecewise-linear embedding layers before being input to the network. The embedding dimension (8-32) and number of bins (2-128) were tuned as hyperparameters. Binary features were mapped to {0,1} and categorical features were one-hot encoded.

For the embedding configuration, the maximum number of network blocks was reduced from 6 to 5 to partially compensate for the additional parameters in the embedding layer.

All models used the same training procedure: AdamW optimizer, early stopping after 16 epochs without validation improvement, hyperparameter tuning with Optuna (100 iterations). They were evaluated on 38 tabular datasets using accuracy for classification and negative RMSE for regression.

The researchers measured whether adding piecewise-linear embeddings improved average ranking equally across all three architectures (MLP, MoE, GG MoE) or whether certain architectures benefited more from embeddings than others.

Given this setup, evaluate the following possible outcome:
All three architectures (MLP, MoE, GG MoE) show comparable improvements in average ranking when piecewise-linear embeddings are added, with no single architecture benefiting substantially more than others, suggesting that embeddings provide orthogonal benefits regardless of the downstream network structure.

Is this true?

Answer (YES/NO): NO